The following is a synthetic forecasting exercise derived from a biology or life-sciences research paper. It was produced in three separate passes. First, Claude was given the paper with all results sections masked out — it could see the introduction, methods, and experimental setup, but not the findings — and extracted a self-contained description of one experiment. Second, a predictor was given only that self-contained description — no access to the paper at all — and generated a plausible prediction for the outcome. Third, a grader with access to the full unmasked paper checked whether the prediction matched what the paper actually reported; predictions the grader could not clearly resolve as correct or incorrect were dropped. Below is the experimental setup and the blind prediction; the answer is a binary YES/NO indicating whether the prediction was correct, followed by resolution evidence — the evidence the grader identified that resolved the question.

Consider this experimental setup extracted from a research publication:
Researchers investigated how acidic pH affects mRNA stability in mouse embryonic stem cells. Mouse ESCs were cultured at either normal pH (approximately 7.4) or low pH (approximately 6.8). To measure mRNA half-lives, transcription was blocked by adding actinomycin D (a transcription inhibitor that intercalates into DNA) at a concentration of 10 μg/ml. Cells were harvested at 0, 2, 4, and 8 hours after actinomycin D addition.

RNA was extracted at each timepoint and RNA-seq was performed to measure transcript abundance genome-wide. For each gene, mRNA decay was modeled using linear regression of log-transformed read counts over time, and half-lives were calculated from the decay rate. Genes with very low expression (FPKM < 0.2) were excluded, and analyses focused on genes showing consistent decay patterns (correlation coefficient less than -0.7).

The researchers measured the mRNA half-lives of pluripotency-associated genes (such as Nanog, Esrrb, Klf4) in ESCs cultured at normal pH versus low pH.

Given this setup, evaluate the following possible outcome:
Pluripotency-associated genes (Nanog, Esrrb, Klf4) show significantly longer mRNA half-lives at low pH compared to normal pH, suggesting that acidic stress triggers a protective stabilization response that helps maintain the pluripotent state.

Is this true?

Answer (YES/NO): NO